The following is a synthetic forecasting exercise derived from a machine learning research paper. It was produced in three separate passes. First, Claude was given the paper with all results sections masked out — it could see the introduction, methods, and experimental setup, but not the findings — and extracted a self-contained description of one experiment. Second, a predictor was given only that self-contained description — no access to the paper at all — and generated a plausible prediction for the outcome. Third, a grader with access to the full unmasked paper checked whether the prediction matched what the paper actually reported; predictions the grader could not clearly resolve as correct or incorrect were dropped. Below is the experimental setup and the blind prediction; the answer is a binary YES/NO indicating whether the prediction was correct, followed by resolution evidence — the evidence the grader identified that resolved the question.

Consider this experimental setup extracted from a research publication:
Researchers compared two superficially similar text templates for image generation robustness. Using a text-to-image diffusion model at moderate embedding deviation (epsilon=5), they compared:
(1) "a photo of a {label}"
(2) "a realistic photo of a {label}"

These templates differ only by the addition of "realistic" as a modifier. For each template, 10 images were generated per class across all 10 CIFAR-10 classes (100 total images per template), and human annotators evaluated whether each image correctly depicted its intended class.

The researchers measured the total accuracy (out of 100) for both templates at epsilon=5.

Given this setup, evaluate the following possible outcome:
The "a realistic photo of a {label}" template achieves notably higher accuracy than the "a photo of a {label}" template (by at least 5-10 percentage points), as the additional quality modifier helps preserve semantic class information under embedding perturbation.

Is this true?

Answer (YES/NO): NO